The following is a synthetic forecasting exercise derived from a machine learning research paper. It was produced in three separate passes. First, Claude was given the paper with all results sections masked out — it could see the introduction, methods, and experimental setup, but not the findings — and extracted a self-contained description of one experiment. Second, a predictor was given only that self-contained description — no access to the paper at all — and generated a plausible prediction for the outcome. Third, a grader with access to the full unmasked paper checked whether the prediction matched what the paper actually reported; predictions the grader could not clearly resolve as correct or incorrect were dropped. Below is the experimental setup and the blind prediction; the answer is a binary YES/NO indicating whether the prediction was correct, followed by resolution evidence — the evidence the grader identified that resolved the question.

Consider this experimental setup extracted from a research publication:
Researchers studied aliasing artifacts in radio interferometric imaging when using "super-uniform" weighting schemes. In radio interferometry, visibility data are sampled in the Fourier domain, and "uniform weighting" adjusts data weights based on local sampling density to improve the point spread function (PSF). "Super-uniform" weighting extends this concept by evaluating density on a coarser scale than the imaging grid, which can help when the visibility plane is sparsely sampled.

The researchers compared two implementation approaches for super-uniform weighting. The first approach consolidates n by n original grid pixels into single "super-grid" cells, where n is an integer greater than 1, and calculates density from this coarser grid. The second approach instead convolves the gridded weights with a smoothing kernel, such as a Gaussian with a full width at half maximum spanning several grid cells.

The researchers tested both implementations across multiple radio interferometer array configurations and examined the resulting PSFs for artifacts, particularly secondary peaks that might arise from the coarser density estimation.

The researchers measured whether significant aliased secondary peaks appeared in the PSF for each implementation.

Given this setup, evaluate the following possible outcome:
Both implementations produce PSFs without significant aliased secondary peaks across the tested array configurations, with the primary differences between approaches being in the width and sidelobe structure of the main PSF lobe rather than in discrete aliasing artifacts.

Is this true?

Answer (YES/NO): NO